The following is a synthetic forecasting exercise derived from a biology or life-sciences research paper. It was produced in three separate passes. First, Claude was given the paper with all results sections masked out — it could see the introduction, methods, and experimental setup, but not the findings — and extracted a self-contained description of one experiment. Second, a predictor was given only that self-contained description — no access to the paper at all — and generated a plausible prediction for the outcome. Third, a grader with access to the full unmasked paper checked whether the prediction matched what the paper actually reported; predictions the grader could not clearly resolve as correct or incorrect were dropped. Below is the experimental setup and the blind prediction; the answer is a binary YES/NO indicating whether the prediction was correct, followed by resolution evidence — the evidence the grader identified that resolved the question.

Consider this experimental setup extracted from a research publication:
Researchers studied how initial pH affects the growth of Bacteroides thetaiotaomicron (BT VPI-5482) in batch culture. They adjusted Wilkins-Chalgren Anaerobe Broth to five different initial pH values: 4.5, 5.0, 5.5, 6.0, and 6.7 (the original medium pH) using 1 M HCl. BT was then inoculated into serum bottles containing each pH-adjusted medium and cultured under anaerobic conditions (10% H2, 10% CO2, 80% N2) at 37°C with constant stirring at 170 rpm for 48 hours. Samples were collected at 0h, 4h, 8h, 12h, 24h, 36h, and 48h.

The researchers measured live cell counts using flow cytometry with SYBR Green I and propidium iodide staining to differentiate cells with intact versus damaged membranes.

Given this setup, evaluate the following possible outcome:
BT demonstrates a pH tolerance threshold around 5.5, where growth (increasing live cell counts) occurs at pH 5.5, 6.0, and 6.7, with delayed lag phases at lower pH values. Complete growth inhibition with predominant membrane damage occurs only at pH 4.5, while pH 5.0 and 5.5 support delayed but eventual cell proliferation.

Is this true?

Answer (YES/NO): NO